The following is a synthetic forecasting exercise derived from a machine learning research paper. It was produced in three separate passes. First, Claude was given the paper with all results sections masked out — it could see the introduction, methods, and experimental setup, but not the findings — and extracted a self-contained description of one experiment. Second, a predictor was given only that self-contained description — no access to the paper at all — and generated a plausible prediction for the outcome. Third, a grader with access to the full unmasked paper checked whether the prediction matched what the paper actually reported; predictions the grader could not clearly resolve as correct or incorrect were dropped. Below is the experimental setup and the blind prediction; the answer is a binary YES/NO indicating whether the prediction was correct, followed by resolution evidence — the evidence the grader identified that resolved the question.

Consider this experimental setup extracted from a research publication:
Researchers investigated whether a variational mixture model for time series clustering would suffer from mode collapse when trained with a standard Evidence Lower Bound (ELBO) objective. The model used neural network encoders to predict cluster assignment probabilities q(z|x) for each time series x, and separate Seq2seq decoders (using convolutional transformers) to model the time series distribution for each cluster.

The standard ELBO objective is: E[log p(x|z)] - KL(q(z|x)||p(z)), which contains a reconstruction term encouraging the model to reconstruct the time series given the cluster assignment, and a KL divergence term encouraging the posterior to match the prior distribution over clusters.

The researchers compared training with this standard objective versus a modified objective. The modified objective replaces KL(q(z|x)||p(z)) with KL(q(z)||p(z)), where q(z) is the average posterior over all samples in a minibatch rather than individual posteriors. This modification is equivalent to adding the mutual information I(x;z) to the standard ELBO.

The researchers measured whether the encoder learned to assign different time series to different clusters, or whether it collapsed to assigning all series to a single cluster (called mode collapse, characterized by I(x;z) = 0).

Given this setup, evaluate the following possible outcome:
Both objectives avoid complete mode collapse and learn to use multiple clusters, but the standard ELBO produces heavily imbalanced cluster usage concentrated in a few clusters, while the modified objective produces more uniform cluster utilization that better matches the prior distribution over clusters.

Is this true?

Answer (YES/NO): NO